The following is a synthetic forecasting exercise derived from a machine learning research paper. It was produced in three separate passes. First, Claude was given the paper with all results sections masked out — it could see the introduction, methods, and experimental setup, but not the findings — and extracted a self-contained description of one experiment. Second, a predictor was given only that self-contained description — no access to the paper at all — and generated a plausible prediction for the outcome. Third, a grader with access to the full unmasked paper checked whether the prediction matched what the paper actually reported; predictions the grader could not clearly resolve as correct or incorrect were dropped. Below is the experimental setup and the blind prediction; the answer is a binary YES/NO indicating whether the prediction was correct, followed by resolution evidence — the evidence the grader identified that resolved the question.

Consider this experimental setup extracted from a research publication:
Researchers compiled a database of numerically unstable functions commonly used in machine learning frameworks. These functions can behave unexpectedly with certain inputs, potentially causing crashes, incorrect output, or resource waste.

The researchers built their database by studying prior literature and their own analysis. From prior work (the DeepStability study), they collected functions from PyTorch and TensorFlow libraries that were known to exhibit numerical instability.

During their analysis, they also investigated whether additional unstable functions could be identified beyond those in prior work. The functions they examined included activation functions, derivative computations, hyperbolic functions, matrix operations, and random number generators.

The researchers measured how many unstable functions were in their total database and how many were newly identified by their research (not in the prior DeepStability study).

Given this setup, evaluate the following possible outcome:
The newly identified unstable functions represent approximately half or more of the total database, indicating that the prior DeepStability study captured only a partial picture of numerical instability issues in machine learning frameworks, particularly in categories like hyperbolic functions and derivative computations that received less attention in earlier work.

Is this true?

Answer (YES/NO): NO